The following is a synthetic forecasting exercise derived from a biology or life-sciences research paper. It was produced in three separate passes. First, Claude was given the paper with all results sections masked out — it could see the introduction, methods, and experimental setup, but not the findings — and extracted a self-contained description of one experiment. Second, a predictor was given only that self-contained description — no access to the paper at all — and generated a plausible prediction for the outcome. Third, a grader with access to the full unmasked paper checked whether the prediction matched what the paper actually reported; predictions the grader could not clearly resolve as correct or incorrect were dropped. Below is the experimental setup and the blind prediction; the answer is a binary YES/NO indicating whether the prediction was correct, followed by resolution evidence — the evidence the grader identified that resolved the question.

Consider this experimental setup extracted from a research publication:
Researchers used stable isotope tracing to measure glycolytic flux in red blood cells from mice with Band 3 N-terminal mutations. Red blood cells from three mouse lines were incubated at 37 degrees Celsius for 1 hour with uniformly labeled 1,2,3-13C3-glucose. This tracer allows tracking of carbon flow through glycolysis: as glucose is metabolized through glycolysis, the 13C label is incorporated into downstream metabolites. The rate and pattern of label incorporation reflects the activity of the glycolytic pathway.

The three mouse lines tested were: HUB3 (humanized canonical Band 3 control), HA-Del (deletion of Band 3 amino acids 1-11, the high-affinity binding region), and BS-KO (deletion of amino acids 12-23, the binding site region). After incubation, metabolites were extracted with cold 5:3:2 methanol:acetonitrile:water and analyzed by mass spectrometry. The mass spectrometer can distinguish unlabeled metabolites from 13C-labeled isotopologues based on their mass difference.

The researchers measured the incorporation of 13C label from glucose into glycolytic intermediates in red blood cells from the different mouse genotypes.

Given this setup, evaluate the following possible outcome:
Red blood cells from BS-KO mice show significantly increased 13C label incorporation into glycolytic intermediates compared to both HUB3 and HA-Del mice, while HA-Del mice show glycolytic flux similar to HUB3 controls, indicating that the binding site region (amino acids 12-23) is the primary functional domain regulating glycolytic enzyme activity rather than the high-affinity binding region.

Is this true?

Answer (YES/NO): NO